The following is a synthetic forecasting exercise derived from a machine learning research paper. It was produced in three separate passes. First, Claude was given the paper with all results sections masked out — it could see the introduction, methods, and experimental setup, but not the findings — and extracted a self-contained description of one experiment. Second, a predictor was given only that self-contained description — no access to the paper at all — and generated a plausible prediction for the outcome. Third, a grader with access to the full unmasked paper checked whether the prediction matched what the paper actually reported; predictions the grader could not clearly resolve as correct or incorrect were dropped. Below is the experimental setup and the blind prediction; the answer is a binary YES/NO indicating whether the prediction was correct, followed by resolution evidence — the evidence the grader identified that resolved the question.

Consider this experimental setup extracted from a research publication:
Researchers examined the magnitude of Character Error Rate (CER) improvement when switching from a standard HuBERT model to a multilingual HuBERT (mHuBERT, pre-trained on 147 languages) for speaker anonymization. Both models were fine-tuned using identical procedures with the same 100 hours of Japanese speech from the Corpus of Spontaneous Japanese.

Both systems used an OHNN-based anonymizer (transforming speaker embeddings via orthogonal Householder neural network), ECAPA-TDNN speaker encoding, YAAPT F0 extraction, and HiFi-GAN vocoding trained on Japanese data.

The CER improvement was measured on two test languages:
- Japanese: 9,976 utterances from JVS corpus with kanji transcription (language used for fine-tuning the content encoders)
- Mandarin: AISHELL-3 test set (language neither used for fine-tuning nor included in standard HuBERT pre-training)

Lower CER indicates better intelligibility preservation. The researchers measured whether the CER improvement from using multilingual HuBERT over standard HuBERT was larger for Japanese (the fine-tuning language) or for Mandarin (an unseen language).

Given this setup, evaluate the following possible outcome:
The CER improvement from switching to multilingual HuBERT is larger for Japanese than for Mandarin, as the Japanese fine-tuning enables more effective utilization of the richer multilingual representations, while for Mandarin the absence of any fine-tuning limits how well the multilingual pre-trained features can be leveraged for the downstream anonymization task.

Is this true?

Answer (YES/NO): NO